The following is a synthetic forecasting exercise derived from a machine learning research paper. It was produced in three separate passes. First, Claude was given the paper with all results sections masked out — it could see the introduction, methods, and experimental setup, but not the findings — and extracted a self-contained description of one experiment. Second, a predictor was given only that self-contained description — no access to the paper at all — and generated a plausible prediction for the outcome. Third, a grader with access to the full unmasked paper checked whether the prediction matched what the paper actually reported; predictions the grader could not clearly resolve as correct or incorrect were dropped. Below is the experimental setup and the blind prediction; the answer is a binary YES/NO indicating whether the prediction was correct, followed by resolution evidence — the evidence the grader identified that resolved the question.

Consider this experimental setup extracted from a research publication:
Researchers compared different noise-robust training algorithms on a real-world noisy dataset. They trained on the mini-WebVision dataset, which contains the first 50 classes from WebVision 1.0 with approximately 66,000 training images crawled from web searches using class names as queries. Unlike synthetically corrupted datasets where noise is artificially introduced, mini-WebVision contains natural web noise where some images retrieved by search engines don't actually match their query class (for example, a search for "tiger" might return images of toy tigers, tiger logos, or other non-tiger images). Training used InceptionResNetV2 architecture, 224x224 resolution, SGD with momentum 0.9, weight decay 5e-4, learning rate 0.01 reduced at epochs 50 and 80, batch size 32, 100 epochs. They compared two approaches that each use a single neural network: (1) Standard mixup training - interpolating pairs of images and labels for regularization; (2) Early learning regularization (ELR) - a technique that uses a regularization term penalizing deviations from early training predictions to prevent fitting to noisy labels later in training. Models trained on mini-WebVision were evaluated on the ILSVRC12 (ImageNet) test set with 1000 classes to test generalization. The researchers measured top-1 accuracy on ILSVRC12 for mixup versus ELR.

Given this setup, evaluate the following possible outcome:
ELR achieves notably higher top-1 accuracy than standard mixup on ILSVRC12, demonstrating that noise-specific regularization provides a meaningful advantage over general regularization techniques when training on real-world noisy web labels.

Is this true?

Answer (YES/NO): NO